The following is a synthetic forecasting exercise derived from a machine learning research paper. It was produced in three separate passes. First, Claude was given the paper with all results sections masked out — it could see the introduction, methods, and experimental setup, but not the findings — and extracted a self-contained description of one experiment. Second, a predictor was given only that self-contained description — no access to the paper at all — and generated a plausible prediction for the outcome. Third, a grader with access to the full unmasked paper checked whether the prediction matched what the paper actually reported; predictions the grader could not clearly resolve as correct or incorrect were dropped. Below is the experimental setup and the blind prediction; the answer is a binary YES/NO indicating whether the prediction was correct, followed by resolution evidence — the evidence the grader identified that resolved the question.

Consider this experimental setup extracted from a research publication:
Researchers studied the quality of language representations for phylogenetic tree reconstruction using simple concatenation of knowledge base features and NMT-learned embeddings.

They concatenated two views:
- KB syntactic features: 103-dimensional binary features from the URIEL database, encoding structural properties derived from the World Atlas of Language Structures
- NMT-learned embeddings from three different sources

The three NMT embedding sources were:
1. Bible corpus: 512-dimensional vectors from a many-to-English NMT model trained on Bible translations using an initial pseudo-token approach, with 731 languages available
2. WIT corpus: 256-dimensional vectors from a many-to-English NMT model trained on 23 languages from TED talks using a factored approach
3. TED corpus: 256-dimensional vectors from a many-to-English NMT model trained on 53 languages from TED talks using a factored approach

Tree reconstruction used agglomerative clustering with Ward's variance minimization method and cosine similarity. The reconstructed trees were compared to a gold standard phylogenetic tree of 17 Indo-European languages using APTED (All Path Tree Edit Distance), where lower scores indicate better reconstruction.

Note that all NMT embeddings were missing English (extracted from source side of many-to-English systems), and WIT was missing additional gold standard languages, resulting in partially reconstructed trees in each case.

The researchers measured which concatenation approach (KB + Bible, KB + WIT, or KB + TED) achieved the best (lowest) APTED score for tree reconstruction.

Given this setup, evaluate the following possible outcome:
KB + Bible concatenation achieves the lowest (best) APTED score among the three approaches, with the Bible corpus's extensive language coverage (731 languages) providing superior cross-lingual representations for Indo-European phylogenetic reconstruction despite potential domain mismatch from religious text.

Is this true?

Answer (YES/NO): NO